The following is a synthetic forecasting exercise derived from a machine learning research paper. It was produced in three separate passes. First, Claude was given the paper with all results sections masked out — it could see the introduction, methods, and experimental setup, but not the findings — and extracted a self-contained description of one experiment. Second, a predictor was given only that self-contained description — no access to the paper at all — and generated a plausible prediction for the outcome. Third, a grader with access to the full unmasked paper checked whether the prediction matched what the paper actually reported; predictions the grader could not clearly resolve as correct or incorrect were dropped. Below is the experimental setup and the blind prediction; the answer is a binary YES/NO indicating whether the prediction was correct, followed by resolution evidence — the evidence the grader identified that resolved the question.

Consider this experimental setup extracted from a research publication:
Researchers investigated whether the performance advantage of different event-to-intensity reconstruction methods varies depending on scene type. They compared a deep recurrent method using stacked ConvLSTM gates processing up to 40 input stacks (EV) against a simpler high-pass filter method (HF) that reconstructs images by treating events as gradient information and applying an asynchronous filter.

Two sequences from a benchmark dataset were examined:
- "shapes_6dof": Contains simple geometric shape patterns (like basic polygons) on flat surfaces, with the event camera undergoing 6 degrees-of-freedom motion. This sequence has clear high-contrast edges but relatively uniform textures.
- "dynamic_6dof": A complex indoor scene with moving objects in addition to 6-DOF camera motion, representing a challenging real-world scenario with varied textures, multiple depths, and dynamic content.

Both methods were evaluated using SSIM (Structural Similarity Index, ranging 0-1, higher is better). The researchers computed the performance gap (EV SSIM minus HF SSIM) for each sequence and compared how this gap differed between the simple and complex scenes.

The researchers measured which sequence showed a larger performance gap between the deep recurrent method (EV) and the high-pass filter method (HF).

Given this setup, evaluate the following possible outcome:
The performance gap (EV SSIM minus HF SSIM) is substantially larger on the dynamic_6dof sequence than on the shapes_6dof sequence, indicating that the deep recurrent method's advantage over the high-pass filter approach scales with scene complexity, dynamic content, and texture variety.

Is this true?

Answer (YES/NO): NO